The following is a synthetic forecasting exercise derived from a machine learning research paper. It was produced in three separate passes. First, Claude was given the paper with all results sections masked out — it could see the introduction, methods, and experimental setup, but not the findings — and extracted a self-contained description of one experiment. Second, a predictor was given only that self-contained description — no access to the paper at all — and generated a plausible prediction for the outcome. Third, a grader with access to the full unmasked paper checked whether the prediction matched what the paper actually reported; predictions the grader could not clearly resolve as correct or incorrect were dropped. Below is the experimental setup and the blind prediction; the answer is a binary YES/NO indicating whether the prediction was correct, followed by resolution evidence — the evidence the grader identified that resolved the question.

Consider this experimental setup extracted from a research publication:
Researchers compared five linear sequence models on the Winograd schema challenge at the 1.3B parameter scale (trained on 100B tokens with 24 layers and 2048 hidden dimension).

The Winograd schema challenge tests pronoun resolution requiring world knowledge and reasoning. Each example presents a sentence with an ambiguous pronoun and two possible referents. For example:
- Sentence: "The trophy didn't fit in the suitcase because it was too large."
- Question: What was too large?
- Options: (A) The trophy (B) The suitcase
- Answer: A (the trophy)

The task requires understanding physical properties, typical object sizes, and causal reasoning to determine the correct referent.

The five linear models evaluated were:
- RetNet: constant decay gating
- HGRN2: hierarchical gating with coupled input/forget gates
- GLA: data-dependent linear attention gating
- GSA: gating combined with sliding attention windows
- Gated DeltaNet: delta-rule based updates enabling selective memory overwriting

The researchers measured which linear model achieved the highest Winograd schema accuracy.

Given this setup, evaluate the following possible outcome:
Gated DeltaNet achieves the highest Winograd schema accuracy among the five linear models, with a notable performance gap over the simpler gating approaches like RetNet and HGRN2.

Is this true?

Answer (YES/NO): NO